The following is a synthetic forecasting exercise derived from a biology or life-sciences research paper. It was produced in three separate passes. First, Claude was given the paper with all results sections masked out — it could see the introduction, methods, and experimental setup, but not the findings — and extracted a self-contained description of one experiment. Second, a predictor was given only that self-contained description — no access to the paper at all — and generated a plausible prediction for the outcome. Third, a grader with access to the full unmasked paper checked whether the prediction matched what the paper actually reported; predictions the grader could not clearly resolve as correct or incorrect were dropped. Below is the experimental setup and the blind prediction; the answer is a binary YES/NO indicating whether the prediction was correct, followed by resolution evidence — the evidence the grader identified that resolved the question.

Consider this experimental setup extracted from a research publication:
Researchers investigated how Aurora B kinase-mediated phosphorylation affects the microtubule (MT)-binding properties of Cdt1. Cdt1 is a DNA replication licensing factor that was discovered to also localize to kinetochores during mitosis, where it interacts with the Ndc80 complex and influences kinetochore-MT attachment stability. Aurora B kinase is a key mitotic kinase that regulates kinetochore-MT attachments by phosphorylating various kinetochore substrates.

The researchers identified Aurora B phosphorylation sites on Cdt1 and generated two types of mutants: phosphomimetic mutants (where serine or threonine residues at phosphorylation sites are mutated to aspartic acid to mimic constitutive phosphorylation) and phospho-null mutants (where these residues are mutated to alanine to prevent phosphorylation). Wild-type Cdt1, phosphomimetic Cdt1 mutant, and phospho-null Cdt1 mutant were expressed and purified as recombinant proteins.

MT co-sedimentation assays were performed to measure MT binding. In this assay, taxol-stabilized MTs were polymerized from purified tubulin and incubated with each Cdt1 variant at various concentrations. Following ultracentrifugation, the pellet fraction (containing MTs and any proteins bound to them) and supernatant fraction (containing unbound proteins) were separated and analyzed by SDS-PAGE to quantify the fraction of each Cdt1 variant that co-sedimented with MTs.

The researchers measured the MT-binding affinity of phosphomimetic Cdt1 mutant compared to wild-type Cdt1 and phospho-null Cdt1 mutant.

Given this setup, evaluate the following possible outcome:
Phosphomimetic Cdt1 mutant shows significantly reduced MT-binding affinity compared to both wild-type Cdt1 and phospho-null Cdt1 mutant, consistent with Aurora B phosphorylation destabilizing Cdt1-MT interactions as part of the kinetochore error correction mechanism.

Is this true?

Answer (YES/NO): YES